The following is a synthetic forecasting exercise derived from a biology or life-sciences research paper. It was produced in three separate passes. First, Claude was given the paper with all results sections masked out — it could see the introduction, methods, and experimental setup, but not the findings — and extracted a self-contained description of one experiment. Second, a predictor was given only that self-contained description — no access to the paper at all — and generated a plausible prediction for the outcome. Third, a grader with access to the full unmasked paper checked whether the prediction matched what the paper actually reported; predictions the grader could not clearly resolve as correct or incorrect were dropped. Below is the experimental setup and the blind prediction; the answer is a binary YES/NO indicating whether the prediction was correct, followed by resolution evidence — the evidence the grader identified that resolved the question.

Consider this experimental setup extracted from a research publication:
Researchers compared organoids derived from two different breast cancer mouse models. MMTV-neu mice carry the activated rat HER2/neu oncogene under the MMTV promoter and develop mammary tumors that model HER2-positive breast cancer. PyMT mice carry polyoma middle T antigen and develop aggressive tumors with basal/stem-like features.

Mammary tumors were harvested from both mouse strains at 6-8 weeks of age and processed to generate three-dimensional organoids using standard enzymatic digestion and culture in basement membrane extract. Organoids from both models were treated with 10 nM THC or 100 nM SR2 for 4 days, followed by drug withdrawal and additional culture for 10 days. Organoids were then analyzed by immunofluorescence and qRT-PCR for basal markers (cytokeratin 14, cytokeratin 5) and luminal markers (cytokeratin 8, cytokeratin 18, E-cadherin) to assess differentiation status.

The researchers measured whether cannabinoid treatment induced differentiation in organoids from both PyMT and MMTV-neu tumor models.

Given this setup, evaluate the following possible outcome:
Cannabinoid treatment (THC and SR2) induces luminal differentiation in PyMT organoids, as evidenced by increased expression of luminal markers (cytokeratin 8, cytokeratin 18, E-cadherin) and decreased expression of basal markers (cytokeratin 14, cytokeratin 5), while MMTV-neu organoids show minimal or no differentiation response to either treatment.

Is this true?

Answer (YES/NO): NO